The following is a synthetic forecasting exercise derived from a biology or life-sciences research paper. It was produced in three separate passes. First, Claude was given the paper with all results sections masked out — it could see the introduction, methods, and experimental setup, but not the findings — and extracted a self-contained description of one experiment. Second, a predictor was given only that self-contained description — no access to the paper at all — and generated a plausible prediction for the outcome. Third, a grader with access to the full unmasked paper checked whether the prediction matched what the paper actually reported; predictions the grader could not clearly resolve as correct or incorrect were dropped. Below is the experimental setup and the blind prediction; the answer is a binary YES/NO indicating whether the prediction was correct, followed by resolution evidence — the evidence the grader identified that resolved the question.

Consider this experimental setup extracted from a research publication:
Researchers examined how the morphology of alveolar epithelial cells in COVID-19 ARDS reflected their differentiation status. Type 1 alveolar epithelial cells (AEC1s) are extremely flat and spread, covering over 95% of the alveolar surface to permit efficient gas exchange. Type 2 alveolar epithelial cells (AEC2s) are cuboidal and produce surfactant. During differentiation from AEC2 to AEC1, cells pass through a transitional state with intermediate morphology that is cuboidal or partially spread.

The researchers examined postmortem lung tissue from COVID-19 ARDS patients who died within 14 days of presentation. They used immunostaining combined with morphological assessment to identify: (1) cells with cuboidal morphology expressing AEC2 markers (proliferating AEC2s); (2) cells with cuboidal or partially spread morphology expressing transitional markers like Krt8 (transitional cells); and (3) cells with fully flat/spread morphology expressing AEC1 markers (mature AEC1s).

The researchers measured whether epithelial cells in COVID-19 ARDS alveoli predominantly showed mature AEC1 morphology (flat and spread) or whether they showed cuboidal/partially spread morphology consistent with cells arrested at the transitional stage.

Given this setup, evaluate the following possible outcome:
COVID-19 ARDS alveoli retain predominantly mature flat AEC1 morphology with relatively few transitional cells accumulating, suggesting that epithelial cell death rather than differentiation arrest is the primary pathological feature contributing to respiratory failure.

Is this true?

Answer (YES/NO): NO